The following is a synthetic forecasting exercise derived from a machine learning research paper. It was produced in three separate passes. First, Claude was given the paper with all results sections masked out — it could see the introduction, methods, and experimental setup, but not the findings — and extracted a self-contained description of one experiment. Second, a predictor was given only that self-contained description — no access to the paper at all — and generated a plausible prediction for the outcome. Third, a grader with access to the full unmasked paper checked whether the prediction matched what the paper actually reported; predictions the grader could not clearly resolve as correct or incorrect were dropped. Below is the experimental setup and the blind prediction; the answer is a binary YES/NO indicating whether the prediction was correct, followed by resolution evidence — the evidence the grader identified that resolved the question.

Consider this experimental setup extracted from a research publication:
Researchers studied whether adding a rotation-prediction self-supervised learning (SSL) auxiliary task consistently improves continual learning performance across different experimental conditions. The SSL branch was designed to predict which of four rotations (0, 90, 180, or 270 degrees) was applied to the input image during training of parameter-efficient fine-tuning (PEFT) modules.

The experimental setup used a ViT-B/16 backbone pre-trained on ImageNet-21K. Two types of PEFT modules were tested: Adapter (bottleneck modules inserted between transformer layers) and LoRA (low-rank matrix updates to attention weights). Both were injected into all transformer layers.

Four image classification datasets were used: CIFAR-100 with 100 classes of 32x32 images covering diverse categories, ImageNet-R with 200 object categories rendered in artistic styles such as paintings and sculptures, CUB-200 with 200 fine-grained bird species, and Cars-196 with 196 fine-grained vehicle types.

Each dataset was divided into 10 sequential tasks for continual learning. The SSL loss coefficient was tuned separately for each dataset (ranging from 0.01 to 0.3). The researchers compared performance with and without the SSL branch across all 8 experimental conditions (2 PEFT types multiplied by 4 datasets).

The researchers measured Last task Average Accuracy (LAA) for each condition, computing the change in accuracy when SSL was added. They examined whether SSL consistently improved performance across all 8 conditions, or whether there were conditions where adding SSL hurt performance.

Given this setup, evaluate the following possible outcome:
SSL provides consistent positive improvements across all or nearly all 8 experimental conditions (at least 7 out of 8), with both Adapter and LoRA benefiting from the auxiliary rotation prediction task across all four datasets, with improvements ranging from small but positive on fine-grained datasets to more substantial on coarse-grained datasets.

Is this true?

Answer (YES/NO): YES